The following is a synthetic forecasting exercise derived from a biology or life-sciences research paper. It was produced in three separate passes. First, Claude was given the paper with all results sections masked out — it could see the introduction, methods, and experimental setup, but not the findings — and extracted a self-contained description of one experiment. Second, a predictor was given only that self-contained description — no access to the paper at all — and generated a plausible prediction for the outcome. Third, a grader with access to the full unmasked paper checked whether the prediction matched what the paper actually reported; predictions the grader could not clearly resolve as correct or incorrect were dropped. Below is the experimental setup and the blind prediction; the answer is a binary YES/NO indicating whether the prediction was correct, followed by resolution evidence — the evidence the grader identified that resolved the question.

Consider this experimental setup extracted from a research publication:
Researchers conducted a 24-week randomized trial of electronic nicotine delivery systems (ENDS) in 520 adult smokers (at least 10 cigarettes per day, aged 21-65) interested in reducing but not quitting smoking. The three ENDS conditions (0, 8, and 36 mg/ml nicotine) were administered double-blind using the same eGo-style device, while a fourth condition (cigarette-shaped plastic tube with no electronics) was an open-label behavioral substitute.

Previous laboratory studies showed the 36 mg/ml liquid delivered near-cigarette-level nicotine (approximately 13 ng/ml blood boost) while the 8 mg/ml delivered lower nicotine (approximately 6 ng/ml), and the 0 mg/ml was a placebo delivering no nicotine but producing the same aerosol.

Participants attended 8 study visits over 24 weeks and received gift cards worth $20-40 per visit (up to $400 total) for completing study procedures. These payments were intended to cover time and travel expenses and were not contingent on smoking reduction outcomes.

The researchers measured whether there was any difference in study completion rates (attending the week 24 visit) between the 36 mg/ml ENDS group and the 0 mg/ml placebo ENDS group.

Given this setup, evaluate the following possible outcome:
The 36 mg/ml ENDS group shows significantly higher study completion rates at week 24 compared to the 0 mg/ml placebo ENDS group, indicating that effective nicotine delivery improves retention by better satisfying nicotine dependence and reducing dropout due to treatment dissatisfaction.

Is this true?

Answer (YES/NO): NO